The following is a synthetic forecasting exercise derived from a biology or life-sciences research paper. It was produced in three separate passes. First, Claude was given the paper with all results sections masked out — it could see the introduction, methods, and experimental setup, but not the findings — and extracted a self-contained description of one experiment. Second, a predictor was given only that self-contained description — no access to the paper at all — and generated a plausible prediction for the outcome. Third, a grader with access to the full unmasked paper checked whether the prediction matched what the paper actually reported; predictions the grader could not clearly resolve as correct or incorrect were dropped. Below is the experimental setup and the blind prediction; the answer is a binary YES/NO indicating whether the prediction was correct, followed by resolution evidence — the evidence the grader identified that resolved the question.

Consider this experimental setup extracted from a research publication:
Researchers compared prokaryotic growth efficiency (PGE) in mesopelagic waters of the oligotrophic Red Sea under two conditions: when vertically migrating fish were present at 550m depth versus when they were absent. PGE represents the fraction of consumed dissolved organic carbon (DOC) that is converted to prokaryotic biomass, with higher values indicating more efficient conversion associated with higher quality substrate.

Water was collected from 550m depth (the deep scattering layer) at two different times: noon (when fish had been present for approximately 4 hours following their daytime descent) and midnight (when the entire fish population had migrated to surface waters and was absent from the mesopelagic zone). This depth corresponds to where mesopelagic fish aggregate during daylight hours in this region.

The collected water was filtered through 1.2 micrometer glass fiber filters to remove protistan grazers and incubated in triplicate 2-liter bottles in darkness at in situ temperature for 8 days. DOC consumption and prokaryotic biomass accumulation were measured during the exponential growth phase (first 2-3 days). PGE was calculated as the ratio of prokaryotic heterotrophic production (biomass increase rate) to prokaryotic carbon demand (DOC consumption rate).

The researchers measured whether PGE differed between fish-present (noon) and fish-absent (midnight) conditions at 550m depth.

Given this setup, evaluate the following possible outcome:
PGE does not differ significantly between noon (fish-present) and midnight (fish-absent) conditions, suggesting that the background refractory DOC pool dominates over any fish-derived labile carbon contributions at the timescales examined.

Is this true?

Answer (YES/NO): NO